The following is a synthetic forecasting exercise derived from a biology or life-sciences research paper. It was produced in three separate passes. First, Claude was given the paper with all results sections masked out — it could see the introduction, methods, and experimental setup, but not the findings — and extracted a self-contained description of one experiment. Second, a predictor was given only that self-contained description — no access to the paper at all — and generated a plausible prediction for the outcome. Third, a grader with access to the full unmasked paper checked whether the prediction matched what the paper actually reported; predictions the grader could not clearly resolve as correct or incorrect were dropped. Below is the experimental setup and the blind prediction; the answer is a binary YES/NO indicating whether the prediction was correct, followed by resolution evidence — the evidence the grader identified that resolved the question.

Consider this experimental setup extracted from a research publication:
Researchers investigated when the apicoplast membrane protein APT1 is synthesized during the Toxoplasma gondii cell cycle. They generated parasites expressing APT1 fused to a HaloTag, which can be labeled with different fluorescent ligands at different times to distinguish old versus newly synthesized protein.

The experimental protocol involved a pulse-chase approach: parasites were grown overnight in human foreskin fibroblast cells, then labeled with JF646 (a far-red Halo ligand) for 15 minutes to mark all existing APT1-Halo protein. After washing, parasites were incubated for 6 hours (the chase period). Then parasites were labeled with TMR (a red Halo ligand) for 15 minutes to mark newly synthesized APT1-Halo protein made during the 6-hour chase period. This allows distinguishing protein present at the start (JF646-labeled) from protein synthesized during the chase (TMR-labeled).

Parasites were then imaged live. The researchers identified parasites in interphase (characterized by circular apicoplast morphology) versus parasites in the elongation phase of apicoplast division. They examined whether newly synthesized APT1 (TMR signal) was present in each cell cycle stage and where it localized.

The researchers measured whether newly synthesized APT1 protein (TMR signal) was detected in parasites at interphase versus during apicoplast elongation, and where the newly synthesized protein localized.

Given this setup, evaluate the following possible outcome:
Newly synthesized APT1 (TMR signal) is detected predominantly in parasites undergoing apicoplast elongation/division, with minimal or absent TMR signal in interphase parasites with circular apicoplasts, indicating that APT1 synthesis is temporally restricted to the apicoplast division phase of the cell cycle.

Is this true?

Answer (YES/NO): YES